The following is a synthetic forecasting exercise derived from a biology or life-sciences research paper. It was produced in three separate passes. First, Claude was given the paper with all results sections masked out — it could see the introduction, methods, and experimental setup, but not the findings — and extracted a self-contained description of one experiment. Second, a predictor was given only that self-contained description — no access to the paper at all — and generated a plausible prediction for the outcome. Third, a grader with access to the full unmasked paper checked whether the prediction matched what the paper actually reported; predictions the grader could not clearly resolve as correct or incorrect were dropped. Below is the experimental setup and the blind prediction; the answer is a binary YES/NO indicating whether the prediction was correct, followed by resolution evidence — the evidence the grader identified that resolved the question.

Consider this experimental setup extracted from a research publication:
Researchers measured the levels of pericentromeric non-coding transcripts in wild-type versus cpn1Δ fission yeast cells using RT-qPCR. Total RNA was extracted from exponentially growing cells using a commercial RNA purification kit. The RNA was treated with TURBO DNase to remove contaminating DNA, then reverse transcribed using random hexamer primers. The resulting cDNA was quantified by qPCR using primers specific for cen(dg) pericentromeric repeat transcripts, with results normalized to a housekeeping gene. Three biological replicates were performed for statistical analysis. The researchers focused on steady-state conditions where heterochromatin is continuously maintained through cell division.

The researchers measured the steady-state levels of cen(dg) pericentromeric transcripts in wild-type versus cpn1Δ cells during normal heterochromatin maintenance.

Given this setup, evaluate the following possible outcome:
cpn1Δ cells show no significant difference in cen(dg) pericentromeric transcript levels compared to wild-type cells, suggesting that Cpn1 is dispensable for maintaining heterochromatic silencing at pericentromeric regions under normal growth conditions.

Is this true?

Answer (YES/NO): YES